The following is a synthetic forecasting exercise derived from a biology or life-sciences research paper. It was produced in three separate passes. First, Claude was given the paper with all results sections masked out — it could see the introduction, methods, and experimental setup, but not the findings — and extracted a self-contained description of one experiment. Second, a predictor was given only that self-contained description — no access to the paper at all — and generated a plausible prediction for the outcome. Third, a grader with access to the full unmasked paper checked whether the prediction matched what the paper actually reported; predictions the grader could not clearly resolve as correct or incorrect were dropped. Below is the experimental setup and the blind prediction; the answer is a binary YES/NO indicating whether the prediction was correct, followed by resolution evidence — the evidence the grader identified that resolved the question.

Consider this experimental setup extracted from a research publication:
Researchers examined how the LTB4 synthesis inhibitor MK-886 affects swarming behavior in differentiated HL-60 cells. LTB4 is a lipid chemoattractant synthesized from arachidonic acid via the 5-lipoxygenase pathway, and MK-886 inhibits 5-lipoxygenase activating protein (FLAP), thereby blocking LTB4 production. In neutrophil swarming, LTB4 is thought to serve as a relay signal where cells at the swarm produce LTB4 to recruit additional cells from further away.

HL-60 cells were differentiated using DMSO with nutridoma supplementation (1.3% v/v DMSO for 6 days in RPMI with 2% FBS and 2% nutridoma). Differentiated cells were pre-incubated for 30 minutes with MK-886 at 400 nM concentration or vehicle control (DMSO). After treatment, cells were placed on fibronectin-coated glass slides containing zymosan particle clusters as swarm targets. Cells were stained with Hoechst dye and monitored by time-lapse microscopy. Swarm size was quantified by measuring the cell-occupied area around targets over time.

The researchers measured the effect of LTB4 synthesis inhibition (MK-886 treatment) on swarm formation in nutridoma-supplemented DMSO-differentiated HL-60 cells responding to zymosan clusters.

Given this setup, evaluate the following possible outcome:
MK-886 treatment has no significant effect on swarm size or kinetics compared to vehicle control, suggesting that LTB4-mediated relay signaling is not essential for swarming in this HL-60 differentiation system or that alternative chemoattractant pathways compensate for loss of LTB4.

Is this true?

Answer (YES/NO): NO